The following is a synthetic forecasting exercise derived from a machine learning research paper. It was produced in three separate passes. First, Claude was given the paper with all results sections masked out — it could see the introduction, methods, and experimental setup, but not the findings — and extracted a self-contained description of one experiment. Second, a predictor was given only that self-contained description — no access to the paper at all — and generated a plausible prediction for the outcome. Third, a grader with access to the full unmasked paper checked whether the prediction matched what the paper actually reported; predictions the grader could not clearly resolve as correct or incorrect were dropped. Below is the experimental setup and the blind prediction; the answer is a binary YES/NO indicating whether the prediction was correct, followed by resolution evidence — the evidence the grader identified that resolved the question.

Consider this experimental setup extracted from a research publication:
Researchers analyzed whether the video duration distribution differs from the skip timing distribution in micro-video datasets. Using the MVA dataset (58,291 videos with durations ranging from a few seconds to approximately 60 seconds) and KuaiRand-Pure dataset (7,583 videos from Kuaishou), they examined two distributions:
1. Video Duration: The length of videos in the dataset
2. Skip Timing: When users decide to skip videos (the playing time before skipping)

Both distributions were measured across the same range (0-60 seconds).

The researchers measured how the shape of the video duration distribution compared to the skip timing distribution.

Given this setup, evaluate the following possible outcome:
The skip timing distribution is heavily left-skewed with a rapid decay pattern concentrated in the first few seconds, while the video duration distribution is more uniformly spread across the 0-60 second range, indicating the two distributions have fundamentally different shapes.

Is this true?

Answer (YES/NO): NO